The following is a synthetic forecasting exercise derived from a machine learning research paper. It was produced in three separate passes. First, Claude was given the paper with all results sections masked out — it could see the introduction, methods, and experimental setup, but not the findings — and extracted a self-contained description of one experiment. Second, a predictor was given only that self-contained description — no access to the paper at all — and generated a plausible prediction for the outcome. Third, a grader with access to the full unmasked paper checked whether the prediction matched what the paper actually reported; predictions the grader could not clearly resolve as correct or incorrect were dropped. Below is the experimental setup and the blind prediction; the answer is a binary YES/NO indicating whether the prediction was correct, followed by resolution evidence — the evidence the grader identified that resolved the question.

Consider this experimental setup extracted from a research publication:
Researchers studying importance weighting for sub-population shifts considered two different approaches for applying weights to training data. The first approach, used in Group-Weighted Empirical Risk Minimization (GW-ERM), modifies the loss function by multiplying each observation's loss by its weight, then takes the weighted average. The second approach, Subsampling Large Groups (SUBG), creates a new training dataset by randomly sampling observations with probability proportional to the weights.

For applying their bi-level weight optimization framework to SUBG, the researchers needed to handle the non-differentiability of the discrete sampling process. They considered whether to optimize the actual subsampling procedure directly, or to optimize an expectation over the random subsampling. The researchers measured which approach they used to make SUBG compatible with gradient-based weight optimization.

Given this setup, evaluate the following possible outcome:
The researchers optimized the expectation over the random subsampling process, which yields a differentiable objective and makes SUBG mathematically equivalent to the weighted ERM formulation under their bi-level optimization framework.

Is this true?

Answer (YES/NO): YES